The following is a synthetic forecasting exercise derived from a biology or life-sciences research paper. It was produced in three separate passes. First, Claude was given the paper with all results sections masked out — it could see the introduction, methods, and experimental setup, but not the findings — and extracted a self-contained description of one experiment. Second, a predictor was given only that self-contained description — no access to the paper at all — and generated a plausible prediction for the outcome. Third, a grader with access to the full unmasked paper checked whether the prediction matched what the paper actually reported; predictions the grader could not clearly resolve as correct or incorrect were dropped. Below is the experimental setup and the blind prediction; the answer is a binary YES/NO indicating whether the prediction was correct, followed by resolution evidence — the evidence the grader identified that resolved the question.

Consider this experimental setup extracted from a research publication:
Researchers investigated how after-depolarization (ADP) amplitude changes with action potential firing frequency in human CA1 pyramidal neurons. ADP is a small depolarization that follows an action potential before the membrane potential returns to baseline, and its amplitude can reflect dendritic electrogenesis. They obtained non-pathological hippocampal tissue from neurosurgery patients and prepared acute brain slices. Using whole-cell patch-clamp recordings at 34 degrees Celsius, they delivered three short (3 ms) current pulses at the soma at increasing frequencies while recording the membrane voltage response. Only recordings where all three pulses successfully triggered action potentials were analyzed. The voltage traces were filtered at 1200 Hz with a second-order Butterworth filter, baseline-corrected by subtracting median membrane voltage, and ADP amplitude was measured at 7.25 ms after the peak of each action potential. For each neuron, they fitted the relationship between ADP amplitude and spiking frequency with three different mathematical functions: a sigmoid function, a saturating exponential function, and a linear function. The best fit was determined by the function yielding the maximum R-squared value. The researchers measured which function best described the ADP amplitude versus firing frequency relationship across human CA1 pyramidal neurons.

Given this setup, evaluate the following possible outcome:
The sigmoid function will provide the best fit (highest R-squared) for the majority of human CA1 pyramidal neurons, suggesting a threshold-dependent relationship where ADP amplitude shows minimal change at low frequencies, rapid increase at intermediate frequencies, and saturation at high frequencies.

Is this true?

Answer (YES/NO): NO